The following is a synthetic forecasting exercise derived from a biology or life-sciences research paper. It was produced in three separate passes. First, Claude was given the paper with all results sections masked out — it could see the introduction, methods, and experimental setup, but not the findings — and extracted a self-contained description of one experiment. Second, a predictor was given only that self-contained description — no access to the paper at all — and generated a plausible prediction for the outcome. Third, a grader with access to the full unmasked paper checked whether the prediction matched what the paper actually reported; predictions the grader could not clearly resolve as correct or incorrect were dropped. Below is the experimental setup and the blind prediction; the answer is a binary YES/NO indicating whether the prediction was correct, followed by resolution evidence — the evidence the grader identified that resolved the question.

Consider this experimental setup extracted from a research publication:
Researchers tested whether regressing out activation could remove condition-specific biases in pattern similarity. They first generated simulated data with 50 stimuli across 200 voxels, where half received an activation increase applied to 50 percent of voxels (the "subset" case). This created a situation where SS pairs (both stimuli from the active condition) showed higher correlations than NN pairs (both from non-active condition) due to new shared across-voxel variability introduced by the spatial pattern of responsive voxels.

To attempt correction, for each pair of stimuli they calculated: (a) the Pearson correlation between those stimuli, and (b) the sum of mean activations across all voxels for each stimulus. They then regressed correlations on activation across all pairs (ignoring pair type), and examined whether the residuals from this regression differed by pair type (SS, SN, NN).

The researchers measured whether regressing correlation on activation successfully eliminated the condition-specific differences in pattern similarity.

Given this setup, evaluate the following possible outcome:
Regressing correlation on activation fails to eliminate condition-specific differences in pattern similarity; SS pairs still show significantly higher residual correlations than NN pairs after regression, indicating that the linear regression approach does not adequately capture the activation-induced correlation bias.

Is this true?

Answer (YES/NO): NO